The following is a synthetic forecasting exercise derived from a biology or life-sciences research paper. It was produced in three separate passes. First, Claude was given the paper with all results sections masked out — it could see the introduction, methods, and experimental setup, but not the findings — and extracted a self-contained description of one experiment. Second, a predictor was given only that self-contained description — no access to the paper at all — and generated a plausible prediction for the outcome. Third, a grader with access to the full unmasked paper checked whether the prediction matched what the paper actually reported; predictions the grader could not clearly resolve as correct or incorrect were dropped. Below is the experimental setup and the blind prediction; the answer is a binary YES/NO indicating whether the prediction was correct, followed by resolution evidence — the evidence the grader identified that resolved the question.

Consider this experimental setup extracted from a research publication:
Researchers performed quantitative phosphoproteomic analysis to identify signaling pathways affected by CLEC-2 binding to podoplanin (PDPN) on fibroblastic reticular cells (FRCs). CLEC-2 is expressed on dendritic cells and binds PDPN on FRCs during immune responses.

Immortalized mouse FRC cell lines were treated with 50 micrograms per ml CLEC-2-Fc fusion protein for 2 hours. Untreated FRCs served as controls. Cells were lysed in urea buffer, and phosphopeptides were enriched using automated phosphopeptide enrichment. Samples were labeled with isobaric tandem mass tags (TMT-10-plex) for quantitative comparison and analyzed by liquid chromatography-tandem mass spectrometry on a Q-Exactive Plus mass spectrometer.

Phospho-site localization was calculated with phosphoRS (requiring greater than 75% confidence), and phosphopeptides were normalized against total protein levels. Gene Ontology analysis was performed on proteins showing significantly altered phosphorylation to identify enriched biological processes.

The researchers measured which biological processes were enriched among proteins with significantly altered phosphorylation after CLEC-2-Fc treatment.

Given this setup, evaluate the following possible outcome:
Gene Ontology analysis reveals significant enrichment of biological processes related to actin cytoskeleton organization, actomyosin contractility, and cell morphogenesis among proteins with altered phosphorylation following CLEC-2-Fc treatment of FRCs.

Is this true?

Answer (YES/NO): NO